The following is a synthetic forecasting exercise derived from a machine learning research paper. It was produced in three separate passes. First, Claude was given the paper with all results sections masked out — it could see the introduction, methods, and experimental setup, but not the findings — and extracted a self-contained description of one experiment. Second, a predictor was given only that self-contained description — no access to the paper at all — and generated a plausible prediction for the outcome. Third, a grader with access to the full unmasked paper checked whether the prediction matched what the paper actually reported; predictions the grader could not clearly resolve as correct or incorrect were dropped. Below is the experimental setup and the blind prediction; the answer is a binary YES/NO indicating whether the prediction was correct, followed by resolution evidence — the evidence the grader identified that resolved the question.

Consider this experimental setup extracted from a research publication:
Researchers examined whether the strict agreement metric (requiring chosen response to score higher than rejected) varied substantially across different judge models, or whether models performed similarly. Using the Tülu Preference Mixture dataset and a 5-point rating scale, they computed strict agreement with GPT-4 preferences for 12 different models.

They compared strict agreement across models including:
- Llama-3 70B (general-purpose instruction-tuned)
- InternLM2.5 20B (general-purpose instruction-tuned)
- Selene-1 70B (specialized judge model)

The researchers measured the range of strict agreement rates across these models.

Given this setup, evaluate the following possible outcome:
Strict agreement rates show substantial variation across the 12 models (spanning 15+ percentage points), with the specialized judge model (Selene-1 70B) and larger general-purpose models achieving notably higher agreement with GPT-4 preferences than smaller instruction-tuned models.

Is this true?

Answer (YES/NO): YES